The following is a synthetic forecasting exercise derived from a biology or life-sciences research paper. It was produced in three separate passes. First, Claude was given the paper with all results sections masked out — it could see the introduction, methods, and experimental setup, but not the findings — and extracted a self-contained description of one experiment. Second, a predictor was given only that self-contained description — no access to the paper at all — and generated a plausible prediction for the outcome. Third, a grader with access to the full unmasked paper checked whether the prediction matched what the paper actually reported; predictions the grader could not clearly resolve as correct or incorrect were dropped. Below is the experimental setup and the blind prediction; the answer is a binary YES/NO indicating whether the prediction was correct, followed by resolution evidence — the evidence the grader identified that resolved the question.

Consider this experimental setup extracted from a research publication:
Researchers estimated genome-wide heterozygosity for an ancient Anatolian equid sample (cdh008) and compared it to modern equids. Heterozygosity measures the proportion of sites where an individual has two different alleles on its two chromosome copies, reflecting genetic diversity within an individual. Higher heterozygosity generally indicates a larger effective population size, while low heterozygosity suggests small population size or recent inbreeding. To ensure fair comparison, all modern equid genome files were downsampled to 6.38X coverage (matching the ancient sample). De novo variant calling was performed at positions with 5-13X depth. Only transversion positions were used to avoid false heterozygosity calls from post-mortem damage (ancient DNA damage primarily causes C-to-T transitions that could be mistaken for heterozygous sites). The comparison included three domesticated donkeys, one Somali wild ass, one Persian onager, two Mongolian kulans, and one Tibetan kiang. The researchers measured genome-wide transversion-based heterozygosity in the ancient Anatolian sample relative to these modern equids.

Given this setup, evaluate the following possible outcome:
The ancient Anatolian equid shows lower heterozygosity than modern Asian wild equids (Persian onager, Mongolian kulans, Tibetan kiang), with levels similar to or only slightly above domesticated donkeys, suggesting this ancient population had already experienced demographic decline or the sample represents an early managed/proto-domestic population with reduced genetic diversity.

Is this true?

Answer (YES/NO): NO